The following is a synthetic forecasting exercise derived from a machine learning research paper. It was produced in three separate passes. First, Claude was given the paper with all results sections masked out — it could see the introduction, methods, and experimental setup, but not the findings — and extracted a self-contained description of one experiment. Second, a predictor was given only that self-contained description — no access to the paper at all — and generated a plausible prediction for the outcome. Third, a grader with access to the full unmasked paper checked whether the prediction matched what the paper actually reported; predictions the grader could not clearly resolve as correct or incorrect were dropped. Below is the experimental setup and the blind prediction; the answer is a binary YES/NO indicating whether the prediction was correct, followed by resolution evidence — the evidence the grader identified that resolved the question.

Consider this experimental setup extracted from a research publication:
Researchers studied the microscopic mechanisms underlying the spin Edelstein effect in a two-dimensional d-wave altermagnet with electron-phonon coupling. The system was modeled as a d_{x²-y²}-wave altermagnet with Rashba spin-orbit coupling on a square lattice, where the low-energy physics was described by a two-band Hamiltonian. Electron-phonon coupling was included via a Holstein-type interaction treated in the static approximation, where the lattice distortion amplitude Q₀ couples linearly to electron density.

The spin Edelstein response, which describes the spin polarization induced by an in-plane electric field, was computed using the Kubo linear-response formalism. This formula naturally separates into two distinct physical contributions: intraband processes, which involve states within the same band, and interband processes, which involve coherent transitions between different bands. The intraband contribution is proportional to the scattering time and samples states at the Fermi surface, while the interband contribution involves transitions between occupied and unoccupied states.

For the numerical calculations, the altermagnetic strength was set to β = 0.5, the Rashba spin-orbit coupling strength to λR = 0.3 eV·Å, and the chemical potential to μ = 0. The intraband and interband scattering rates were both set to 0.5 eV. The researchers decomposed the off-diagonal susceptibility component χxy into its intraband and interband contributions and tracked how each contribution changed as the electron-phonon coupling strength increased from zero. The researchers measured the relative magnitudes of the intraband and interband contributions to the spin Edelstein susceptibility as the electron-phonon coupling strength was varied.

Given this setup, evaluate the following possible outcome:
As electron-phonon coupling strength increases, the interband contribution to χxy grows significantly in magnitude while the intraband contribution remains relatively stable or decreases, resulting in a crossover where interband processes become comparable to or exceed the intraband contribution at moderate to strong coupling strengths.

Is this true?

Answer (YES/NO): NO